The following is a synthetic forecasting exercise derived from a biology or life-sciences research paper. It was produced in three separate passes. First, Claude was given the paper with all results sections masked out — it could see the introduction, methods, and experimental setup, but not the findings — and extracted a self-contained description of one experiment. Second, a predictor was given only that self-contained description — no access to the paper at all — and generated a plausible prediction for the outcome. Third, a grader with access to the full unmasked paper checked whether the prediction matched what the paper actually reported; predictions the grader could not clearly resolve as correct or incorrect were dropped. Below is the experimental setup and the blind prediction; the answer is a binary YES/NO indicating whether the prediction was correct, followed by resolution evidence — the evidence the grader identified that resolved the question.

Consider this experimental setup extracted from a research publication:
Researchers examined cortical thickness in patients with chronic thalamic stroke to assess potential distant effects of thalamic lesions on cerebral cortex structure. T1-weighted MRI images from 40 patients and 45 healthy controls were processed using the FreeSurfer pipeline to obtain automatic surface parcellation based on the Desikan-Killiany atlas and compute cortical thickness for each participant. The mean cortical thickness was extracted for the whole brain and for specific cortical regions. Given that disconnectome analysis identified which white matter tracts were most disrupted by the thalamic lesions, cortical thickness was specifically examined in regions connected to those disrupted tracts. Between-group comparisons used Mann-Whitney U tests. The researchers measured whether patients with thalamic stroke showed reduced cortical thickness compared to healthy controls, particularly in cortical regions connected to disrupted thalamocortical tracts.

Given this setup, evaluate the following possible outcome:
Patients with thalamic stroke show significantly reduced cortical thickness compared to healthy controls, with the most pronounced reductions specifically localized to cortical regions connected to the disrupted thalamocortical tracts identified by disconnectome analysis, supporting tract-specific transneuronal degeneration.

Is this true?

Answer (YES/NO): NO